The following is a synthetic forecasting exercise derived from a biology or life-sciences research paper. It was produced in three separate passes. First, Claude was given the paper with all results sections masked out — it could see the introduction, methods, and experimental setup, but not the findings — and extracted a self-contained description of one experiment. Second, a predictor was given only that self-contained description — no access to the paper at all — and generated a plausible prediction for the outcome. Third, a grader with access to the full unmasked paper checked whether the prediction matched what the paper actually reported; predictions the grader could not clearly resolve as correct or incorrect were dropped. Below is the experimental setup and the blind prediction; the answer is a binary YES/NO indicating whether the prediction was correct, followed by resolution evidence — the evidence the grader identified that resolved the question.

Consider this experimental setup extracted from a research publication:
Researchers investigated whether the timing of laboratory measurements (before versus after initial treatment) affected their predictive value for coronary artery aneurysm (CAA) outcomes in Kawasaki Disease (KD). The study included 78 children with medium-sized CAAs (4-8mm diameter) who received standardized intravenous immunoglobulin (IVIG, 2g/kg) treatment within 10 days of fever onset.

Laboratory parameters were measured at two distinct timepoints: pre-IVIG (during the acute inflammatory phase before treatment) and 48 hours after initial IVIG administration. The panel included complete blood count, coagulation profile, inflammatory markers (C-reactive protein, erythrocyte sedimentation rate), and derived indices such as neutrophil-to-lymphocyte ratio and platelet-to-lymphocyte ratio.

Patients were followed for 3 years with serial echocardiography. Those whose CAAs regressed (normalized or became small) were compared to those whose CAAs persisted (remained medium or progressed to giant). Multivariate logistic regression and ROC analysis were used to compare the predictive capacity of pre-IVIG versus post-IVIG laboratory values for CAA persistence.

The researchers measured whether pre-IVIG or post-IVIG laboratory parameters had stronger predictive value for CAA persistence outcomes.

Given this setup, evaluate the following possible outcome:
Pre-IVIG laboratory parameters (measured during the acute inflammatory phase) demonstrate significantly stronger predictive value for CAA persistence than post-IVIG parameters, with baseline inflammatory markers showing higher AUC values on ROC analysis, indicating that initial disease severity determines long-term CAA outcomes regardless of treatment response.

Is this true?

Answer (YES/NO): NO